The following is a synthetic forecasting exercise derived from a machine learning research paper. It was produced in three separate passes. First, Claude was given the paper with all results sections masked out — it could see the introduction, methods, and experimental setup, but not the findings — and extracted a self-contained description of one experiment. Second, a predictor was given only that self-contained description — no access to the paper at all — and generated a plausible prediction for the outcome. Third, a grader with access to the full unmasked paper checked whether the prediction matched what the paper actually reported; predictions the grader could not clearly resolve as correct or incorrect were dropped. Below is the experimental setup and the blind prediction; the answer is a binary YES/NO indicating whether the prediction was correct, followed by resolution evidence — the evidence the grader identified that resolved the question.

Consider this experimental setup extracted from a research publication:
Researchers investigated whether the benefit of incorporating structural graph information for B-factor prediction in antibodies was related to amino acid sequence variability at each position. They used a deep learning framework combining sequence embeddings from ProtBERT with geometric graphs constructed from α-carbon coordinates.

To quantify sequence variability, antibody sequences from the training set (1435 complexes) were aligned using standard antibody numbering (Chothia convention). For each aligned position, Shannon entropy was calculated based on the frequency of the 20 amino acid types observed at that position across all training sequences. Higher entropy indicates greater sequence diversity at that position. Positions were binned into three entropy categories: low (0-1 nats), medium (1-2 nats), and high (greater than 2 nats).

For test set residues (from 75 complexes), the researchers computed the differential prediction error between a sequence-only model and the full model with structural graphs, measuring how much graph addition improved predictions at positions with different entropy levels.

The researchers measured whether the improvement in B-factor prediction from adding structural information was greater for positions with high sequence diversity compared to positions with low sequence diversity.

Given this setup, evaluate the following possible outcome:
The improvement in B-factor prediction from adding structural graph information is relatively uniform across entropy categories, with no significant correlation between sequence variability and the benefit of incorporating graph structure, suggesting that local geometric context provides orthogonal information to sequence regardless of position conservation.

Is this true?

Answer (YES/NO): NO